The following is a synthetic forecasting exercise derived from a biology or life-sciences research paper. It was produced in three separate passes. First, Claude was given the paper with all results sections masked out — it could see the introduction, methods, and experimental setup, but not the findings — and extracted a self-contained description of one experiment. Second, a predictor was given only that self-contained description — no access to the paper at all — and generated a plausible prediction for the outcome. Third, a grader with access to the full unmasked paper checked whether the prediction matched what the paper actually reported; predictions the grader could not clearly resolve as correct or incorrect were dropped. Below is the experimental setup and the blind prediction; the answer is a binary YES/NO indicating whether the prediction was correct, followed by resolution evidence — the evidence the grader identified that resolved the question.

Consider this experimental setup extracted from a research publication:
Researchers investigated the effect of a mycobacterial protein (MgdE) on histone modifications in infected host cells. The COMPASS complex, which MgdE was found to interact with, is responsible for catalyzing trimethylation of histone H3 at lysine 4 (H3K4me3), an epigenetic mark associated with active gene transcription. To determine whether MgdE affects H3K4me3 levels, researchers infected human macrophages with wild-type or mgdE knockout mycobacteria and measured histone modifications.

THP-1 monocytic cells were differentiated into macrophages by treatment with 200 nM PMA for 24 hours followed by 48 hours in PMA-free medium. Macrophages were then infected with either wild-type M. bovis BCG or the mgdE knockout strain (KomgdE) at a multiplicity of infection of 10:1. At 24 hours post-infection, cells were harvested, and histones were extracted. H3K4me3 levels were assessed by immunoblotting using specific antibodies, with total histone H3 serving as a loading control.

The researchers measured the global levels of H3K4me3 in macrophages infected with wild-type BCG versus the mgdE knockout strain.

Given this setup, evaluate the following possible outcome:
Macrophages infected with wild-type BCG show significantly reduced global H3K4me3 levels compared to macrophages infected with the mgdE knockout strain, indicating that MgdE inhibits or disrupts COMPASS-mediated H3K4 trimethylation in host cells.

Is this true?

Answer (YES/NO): YES